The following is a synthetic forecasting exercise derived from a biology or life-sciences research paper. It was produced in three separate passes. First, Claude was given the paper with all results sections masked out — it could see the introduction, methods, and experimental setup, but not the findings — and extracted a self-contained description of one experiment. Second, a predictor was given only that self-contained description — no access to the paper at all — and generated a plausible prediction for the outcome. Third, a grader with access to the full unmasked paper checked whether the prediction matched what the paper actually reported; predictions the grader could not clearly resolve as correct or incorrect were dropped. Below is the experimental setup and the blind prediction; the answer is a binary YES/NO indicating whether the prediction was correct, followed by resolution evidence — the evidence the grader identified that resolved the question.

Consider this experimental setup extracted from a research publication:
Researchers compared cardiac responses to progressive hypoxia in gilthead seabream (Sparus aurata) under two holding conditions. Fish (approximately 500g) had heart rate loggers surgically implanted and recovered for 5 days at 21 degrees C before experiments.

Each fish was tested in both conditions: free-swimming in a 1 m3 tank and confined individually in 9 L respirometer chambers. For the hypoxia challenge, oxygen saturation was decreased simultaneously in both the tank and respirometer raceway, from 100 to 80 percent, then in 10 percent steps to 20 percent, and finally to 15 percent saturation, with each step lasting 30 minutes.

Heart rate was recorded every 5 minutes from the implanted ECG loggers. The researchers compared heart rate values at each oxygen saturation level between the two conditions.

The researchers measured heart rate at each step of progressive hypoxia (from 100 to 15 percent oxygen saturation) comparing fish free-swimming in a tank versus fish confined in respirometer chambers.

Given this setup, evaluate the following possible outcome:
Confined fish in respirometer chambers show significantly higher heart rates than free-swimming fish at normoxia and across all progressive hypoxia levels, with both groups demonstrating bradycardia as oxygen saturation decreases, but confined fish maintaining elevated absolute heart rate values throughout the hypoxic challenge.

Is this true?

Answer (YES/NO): NO